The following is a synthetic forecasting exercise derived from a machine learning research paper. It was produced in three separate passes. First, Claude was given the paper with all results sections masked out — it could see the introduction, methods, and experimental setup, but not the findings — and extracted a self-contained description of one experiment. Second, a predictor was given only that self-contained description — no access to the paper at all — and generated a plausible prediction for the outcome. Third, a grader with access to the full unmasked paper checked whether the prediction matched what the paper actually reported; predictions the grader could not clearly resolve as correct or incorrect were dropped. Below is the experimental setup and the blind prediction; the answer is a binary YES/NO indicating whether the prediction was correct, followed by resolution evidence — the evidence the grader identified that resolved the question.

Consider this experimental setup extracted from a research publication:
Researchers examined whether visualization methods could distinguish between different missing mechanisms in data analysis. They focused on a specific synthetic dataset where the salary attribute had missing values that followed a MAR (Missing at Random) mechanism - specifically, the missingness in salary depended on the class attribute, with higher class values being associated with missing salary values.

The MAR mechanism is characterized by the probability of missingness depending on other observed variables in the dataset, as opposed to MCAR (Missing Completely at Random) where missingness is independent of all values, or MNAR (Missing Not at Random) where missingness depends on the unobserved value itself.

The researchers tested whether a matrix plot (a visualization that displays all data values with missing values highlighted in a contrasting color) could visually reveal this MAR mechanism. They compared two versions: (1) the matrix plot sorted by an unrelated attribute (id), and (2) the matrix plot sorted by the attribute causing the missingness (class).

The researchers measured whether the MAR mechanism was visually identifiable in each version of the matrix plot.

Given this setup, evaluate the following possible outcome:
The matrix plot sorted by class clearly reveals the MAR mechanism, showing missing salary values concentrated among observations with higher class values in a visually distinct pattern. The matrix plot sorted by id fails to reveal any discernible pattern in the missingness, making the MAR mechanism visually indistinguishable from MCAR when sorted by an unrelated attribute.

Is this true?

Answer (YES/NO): YES